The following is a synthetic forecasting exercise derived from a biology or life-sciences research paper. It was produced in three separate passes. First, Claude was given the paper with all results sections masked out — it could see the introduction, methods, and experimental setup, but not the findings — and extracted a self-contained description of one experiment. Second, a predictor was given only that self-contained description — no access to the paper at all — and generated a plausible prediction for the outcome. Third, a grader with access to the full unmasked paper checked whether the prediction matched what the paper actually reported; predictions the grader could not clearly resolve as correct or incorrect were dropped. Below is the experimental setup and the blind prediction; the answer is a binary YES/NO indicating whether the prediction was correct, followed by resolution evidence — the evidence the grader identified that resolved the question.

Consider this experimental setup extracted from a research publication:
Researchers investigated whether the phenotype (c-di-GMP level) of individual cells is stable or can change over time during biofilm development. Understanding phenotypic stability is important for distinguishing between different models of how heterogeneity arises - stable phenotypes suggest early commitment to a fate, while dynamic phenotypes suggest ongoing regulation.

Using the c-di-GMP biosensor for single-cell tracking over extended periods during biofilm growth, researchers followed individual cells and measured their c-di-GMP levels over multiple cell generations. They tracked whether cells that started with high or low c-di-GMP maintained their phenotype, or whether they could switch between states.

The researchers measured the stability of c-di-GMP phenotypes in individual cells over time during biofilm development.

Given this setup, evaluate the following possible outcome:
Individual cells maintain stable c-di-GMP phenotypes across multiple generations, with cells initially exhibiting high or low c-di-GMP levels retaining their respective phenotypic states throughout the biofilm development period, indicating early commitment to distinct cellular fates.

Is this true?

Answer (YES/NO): NO